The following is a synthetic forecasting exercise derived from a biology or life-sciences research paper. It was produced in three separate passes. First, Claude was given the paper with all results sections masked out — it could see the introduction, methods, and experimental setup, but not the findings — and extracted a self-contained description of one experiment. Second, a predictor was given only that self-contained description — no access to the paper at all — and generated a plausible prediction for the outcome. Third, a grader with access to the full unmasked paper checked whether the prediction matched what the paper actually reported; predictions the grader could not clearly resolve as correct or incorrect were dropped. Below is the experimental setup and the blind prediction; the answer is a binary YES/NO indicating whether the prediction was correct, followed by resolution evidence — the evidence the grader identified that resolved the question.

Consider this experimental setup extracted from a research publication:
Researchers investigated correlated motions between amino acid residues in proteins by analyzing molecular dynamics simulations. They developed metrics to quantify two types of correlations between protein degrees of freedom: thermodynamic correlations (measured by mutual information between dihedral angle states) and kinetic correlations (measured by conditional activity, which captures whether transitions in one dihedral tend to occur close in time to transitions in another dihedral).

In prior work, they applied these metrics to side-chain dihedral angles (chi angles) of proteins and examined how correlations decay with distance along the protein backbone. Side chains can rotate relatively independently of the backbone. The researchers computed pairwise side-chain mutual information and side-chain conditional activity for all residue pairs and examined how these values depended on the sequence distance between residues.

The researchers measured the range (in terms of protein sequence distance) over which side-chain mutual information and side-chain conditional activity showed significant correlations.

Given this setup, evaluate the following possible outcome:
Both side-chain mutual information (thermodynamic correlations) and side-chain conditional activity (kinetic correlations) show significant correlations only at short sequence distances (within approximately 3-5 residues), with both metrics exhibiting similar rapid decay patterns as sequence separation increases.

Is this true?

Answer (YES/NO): NO